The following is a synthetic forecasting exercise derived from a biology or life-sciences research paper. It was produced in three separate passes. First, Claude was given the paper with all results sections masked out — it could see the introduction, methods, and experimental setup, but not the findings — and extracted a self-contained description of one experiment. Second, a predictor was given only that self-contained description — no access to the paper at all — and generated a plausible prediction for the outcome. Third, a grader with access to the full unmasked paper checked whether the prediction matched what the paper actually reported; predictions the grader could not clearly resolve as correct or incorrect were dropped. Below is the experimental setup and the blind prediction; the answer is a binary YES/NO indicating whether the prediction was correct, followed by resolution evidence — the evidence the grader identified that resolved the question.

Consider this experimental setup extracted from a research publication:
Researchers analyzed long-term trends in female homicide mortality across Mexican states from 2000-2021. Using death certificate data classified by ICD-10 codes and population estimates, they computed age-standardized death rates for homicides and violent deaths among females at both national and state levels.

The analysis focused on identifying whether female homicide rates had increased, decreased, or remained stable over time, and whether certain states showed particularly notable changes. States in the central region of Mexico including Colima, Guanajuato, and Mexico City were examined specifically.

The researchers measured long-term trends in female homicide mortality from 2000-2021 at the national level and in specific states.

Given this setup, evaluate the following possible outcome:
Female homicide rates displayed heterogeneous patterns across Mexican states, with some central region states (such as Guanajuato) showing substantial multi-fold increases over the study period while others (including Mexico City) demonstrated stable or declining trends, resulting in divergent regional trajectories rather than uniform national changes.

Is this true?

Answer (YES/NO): NO